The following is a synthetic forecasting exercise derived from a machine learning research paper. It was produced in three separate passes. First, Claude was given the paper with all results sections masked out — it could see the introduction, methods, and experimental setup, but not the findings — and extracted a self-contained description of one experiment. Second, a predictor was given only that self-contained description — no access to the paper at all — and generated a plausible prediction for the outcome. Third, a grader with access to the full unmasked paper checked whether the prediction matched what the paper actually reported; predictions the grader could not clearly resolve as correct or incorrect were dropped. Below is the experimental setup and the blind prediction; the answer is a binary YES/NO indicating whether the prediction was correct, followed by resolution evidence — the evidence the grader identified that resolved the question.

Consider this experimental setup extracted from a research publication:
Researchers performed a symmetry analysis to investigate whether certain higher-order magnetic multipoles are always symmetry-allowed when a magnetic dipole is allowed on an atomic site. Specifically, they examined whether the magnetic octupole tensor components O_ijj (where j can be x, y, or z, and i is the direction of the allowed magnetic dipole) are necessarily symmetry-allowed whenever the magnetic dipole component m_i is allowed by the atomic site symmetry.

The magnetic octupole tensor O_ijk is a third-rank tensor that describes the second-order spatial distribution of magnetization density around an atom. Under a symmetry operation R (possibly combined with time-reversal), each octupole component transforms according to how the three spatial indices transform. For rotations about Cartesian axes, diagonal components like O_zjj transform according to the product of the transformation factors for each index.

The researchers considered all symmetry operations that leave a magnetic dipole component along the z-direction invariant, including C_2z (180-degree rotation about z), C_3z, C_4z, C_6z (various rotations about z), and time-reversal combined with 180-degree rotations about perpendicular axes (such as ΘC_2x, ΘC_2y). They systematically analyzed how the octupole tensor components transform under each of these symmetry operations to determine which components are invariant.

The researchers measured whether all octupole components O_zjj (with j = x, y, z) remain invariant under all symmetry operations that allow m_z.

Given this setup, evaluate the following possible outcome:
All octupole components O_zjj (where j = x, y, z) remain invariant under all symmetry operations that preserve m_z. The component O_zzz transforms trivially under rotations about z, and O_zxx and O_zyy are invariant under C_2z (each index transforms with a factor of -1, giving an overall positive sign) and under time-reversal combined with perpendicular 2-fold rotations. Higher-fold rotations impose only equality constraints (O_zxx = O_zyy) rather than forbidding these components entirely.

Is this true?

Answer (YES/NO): YES